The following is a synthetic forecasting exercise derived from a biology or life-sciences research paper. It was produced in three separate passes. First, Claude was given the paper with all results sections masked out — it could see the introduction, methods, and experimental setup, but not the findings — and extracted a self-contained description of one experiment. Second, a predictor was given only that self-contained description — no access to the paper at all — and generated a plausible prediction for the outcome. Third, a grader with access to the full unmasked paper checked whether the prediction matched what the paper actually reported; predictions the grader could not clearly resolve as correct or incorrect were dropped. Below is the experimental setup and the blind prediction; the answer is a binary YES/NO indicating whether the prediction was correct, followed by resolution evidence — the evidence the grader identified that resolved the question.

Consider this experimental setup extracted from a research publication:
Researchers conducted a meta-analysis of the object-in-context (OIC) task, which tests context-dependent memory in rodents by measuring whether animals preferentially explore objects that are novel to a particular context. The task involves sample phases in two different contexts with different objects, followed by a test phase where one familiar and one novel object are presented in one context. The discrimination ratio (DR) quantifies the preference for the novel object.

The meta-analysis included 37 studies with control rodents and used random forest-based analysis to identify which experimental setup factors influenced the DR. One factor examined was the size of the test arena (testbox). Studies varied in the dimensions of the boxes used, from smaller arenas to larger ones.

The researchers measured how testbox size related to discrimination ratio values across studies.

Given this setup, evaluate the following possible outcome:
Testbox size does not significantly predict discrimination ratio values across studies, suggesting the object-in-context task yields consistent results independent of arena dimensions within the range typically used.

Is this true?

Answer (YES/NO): NO